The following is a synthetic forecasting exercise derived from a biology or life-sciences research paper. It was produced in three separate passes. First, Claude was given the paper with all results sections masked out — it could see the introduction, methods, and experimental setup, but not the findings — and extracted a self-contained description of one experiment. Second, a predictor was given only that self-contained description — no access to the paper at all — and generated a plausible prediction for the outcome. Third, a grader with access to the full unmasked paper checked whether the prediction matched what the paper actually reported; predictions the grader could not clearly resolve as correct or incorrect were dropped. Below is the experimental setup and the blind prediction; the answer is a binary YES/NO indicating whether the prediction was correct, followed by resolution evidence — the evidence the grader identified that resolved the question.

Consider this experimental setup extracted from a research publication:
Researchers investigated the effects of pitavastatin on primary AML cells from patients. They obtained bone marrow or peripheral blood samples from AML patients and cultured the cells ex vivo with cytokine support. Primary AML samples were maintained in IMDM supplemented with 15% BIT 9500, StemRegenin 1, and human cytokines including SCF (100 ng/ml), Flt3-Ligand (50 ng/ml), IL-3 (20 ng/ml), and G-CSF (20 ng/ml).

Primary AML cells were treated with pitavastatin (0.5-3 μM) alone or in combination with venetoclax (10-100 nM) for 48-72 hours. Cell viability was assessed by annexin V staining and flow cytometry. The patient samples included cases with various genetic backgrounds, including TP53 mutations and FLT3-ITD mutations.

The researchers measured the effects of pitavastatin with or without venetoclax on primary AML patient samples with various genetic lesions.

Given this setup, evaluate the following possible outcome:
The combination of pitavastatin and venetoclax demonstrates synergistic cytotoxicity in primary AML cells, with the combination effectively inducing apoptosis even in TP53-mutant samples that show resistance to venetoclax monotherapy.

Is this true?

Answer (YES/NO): NO